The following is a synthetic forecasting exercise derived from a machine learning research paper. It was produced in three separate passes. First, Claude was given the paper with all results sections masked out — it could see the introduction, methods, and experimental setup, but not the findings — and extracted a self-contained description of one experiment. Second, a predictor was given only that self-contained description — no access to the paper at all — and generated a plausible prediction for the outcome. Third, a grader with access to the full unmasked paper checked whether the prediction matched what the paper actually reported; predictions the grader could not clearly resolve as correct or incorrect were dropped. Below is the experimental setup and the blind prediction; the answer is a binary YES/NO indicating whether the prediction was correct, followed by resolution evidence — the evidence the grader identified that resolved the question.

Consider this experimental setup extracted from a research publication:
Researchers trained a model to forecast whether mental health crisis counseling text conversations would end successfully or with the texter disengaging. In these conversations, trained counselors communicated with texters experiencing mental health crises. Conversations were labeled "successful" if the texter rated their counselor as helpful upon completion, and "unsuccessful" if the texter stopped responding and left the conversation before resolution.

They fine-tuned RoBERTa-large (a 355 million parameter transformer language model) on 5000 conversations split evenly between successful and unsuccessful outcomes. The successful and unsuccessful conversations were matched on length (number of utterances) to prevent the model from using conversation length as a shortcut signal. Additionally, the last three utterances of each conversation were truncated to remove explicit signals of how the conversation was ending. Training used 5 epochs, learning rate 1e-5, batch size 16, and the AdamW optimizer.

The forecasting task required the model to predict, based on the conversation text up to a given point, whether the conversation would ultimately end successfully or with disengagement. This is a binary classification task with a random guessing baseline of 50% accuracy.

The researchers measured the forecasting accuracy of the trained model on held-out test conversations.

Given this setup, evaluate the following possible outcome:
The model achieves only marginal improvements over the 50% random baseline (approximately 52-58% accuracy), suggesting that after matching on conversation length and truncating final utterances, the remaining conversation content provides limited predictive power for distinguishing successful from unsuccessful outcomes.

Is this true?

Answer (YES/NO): NO